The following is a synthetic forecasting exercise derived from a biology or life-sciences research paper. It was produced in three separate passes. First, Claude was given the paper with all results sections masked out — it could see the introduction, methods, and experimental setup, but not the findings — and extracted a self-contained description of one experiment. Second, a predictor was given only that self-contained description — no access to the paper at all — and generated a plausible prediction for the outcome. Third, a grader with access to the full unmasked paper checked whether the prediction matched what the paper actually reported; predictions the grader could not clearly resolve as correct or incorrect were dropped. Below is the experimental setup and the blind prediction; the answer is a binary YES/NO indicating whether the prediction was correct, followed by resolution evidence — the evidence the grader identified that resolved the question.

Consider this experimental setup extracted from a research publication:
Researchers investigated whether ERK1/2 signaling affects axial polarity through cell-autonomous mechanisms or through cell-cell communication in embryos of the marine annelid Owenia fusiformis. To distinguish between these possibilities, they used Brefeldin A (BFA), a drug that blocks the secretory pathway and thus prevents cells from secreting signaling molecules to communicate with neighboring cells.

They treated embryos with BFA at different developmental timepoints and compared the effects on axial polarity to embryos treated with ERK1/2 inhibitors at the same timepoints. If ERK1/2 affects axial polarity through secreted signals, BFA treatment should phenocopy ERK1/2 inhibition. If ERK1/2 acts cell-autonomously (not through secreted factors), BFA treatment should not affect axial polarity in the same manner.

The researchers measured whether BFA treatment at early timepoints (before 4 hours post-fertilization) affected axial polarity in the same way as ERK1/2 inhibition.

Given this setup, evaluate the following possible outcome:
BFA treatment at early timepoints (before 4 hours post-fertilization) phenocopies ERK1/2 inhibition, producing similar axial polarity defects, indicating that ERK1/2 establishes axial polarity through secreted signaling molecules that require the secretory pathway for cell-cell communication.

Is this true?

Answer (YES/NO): NO